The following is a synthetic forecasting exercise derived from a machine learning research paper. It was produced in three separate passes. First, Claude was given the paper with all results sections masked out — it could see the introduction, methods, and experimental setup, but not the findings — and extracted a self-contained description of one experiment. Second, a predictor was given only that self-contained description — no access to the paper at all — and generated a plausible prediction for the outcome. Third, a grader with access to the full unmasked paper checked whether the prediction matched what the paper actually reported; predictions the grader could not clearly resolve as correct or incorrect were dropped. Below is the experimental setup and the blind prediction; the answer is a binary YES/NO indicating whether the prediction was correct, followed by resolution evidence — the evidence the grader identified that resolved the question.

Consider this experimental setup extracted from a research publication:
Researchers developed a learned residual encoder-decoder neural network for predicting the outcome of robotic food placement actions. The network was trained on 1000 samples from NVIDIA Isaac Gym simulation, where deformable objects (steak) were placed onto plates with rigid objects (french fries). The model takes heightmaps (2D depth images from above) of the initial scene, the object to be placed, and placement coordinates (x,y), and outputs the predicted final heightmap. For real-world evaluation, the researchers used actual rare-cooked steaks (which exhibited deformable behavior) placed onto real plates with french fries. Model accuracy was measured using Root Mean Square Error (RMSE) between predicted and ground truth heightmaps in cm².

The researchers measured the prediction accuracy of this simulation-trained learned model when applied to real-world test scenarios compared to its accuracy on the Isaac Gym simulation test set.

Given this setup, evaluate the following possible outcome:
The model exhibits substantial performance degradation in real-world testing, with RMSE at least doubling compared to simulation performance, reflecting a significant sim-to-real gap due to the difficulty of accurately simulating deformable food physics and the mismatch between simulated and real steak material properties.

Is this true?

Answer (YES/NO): YES